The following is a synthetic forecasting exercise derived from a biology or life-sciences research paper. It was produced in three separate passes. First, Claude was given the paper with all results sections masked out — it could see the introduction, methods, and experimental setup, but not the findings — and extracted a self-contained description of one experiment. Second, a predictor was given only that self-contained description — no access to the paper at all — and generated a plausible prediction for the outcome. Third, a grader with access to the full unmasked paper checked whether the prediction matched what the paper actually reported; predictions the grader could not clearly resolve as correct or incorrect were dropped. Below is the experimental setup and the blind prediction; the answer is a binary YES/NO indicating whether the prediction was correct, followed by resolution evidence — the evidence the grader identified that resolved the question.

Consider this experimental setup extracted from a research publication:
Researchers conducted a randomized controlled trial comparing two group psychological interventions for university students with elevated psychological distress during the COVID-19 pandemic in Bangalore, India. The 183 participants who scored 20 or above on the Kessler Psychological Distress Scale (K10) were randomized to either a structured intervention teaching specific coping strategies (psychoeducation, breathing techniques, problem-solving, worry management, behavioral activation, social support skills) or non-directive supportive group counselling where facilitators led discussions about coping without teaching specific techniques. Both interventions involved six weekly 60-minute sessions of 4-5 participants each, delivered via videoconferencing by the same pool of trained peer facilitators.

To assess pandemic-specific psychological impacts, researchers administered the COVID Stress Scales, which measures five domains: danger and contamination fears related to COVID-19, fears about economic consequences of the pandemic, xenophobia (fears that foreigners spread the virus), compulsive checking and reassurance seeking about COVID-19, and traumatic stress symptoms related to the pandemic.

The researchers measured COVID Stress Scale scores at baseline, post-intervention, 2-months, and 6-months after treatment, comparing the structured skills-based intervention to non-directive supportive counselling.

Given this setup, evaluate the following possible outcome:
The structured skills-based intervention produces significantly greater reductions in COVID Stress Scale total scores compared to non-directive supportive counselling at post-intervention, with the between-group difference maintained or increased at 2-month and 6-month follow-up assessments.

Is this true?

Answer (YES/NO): NO